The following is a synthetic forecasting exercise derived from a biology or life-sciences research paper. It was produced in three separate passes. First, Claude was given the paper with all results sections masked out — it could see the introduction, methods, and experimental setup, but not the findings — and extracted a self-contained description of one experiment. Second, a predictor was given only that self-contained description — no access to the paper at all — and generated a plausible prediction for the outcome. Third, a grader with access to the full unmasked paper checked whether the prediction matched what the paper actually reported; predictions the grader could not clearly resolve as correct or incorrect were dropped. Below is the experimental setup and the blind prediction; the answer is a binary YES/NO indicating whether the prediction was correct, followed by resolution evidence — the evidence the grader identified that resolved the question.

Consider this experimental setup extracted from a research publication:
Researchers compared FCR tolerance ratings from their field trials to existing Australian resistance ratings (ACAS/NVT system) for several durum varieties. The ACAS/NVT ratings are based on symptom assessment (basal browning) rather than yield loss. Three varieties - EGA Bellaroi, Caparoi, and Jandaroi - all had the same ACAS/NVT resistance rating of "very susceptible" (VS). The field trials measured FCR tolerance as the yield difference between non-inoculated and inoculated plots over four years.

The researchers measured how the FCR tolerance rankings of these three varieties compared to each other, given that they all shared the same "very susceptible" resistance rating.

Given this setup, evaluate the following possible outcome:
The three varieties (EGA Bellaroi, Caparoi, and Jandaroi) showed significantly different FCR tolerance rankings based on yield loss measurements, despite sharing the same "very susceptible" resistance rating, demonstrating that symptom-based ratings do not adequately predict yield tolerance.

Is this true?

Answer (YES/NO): YES